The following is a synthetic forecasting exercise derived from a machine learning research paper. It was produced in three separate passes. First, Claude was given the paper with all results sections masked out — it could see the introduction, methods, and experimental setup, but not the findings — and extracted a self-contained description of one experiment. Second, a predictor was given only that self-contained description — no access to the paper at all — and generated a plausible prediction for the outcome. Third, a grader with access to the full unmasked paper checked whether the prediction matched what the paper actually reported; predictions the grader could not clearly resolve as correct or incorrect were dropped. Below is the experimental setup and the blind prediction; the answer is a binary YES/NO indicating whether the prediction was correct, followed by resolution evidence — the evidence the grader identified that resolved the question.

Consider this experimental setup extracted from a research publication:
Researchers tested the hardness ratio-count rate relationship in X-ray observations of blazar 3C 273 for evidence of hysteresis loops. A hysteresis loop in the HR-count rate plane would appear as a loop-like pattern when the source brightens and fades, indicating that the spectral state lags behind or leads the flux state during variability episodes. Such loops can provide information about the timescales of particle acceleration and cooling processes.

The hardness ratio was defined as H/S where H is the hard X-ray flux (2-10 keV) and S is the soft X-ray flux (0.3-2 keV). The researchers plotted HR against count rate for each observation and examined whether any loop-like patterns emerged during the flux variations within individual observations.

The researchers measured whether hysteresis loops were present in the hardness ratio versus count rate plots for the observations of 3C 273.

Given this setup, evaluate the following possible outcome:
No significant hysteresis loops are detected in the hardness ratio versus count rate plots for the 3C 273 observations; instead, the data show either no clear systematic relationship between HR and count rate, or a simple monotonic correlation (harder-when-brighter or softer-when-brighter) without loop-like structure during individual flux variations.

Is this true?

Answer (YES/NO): YES